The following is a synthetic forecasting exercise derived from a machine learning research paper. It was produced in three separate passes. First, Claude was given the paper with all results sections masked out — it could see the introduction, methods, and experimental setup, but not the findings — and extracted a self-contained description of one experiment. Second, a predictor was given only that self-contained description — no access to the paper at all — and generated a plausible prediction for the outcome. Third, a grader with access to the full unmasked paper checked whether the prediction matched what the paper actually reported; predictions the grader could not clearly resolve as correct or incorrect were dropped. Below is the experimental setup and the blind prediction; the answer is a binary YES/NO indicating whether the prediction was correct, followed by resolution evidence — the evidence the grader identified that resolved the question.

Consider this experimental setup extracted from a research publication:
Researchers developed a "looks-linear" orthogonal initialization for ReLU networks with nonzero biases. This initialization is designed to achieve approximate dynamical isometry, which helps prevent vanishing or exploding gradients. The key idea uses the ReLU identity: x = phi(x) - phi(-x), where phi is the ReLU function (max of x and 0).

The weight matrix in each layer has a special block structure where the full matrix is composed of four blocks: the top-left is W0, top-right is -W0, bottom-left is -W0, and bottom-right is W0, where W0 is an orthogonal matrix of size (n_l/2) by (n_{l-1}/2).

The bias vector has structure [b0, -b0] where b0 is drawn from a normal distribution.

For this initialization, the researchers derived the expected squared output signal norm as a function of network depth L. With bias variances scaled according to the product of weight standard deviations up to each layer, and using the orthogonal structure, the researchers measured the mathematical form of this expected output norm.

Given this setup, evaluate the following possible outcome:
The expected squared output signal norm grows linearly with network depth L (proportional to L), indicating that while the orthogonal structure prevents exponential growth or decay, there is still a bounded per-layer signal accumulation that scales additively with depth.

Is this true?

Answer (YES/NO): NO